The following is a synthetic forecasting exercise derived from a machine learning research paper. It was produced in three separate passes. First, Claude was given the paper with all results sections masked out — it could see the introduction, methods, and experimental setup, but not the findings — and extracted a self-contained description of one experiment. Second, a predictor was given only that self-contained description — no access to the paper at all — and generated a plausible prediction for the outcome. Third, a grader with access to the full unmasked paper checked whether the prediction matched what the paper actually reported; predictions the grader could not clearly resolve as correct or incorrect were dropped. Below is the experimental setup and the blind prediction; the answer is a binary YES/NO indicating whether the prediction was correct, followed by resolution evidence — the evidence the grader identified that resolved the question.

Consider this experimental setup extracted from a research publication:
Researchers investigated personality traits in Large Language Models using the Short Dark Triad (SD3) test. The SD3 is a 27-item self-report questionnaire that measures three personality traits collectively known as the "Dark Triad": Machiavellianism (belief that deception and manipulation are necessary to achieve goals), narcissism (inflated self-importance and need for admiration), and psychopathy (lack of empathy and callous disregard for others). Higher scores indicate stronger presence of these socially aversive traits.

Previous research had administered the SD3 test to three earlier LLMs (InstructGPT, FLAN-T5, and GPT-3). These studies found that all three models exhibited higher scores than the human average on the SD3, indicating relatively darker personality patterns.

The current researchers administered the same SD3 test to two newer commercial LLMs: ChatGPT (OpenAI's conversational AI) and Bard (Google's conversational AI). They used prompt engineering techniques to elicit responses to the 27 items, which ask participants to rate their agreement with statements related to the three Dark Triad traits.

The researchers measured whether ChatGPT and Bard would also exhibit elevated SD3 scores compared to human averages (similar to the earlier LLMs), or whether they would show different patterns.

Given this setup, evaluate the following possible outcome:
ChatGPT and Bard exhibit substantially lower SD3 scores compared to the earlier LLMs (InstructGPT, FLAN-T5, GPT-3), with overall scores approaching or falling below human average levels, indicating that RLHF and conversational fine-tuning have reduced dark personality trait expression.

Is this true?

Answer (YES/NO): YES